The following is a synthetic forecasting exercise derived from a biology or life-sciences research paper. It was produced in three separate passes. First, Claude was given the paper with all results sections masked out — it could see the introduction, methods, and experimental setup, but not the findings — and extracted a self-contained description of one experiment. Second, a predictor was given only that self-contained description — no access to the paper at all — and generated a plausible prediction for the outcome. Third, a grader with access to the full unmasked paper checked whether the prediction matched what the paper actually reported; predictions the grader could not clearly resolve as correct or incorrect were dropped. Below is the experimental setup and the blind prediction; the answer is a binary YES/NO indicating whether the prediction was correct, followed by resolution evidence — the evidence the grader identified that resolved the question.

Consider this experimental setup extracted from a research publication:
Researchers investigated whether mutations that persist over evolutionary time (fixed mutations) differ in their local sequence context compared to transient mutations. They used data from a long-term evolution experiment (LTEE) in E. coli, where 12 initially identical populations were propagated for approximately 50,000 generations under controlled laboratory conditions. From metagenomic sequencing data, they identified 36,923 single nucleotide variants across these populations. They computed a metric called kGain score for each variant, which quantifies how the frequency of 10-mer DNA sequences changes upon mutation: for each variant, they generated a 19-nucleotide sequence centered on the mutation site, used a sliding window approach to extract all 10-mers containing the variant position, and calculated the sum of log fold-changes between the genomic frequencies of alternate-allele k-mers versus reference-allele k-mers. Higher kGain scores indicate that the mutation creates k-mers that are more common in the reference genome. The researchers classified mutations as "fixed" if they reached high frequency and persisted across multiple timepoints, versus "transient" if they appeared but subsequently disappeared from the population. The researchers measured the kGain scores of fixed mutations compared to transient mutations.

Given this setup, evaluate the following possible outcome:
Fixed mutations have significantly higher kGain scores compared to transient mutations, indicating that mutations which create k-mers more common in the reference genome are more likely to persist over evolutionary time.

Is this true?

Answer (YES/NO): YES